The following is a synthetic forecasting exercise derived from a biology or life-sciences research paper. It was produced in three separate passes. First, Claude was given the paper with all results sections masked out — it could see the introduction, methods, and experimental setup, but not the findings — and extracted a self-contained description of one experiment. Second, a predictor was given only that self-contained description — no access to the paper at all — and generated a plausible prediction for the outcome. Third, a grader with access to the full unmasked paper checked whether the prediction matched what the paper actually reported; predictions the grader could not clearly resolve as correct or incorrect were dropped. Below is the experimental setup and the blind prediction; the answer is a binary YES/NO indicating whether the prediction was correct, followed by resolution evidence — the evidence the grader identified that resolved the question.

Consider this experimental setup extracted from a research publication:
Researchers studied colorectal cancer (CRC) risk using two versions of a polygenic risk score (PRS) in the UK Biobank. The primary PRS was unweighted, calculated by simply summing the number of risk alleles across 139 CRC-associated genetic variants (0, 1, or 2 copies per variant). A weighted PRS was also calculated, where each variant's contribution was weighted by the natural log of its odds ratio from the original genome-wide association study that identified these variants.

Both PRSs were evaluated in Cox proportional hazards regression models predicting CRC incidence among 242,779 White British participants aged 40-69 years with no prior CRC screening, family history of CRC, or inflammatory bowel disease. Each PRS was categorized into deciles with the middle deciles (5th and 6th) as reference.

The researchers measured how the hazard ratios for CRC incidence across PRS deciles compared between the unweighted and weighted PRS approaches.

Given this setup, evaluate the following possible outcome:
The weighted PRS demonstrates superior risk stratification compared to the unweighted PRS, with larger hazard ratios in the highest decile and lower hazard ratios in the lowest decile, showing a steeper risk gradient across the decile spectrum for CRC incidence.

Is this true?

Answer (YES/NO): NO